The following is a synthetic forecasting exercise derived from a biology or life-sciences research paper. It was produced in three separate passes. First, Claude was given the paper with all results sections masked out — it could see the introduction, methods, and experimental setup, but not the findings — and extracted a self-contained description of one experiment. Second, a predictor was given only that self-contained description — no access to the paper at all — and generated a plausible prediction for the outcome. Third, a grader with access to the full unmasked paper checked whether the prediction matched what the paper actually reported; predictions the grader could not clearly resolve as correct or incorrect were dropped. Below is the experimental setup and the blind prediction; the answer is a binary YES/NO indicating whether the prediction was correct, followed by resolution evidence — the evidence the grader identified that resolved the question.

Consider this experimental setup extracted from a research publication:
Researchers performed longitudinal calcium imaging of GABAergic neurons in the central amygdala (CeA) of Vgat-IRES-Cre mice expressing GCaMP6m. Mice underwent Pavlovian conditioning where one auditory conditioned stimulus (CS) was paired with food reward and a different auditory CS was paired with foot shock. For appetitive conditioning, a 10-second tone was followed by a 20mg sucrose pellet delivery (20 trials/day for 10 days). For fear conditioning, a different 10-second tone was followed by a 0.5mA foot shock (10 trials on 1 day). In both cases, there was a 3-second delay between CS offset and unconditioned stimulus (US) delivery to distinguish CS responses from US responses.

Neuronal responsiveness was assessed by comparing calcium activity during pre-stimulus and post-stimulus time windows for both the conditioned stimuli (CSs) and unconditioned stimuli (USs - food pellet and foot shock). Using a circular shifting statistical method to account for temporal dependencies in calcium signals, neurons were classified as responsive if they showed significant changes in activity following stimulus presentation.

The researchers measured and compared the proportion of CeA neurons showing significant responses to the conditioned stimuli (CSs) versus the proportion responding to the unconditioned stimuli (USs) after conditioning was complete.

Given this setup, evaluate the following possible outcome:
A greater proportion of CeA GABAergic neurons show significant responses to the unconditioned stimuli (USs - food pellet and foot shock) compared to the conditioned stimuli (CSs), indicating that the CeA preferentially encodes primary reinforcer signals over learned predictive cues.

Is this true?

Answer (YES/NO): YES